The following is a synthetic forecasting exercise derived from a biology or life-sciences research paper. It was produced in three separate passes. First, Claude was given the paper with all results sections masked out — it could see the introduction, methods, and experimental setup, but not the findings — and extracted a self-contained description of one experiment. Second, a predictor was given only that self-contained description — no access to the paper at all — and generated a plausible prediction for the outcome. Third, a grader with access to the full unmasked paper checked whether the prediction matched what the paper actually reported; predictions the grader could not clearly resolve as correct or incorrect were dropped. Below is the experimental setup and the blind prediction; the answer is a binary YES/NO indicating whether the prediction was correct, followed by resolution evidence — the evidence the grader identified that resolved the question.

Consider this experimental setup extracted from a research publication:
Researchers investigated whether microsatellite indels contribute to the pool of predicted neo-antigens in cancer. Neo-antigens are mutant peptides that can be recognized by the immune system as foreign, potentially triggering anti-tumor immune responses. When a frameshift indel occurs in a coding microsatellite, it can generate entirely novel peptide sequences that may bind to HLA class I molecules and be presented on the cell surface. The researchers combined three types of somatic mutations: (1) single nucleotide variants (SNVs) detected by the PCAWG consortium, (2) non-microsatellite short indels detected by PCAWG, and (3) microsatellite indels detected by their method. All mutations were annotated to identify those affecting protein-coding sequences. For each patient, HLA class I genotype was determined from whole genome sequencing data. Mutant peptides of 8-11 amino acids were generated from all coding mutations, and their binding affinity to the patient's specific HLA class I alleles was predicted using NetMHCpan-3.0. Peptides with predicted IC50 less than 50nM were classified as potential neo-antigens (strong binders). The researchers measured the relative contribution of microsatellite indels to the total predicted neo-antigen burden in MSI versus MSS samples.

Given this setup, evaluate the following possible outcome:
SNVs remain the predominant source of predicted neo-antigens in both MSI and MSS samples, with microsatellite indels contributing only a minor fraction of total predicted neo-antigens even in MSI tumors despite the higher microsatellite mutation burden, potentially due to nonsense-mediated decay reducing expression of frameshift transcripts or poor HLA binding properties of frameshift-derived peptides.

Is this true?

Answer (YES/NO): NO